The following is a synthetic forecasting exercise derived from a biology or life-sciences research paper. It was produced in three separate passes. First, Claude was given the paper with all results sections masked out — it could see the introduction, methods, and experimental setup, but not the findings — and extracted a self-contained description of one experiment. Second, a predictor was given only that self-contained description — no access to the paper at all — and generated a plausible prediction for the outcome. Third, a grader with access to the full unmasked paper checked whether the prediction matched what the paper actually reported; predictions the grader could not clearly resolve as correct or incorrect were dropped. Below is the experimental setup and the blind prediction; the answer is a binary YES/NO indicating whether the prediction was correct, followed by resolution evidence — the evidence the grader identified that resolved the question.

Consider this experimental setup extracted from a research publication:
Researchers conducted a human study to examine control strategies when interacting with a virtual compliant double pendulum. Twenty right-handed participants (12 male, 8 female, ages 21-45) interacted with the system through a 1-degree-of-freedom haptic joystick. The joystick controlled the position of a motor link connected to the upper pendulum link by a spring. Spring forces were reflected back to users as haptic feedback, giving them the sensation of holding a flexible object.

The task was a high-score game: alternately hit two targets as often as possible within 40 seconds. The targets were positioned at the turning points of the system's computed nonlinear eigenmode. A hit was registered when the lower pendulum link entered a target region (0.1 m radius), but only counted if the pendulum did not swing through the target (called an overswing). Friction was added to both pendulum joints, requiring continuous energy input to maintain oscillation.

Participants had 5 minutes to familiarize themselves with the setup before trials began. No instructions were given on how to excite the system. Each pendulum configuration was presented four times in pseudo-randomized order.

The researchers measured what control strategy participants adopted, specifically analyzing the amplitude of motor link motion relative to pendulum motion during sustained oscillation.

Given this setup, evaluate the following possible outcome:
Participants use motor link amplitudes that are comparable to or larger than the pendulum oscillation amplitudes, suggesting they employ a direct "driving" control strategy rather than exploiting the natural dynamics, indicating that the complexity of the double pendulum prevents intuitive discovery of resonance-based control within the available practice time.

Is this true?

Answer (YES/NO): NO